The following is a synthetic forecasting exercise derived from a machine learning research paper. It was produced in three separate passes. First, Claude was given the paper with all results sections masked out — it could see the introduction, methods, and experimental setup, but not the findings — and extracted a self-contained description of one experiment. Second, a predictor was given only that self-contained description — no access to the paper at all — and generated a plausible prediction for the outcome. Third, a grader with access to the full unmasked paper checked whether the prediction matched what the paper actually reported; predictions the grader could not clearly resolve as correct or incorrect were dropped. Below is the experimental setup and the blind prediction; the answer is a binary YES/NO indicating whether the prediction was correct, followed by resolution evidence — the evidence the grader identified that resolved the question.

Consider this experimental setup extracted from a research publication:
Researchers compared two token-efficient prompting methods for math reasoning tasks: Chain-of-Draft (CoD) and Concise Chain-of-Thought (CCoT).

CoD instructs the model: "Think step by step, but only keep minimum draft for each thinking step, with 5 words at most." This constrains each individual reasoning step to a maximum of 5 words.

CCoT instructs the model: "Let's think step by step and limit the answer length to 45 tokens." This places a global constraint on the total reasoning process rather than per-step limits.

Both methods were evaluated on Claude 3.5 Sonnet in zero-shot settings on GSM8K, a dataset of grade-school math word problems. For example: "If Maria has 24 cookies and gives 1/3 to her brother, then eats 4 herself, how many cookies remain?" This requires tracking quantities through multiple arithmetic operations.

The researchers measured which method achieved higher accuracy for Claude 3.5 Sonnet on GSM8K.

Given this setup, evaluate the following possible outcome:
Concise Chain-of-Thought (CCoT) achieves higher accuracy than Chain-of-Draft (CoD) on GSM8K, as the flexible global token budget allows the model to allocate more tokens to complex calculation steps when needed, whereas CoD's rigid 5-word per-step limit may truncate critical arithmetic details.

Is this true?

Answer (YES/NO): YES